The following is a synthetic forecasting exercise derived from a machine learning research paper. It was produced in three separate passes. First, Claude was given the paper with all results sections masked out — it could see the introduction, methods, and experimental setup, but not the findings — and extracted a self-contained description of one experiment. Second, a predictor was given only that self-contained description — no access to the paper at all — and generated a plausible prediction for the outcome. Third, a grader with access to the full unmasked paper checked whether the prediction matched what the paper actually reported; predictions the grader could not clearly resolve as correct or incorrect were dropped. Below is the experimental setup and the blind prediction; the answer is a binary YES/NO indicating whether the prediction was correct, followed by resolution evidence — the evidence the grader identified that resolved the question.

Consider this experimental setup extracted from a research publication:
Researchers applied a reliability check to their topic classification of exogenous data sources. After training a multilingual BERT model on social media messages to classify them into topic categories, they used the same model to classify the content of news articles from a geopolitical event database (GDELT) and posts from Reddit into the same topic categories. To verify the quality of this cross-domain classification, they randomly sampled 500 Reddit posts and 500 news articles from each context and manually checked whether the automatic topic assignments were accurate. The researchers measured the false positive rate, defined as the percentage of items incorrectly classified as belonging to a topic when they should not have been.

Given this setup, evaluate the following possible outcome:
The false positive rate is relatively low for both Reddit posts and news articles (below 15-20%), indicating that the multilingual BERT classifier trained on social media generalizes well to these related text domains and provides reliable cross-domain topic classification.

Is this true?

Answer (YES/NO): YES